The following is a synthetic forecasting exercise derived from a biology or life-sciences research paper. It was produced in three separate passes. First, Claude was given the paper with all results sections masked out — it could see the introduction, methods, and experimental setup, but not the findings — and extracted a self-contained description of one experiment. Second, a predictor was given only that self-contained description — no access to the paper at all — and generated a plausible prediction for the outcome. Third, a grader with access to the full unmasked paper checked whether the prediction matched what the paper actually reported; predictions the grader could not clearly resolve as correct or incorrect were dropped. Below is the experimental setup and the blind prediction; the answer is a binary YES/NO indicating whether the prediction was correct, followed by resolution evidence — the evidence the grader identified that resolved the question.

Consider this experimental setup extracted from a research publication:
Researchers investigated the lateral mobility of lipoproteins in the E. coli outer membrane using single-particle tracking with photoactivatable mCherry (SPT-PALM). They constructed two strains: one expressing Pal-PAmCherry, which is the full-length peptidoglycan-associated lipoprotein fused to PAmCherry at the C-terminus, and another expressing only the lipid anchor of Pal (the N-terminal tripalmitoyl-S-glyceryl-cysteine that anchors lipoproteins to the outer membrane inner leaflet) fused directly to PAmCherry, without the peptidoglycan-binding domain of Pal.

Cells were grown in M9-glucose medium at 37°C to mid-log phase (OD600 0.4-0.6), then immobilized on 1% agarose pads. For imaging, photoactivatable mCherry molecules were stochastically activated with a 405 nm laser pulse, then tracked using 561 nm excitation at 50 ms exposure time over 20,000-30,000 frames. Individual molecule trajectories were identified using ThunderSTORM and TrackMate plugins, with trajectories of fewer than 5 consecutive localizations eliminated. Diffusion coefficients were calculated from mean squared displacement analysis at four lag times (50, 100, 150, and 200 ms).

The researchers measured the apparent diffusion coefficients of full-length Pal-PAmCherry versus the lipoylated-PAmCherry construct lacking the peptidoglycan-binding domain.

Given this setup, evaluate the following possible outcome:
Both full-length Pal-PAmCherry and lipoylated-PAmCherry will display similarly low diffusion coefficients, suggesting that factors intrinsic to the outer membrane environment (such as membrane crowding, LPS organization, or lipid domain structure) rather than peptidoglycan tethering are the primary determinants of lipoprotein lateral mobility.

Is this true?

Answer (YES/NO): NO